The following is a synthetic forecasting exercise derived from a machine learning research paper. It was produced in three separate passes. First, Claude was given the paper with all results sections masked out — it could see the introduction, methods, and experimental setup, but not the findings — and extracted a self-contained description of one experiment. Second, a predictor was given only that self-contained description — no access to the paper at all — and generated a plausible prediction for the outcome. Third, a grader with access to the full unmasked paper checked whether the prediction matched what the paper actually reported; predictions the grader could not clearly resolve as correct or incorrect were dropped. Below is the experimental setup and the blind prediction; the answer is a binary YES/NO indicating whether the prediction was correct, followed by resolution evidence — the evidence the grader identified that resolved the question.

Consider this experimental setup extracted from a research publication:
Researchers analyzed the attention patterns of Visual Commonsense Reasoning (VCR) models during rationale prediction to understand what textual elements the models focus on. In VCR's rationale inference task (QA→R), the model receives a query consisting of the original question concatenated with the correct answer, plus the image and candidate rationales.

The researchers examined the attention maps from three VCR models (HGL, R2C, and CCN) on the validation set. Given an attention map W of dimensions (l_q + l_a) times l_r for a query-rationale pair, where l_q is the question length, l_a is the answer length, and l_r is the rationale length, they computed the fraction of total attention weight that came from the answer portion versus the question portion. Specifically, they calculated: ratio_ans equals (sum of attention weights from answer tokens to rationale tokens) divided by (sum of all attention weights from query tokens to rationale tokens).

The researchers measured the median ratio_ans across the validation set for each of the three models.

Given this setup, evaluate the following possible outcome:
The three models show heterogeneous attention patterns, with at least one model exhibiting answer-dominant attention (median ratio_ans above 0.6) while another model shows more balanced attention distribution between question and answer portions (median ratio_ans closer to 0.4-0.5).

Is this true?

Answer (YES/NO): NO